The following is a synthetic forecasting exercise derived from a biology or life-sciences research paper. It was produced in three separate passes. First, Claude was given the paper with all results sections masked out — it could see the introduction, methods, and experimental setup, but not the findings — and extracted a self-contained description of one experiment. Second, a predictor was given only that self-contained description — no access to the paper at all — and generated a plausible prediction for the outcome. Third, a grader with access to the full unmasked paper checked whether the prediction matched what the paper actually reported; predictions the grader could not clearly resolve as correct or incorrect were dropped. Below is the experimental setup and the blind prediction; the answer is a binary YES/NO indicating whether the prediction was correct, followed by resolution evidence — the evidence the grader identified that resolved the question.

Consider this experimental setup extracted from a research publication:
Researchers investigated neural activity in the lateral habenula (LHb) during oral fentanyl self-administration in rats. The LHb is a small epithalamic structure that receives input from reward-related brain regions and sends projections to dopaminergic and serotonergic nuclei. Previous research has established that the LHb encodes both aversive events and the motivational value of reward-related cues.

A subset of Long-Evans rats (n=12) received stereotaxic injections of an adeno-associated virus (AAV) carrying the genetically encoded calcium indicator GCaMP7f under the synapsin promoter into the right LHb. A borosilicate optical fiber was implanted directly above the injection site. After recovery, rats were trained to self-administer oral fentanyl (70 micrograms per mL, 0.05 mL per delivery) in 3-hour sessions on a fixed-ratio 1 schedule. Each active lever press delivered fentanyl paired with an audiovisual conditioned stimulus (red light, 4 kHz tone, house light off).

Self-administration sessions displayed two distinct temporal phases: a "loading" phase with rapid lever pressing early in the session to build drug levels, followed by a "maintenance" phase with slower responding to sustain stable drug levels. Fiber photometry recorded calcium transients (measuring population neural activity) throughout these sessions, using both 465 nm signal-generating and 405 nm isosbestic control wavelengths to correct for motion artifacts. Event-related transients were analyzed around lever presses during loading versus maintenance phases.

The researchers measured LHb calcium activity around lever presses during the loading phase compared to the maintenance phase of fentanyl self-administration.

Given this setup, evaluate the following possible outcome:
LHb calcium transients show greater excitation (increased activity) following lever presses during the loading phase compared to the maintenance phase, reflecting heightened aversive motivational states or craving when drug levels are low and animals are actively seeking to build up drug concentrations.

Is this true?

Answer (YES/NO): NO